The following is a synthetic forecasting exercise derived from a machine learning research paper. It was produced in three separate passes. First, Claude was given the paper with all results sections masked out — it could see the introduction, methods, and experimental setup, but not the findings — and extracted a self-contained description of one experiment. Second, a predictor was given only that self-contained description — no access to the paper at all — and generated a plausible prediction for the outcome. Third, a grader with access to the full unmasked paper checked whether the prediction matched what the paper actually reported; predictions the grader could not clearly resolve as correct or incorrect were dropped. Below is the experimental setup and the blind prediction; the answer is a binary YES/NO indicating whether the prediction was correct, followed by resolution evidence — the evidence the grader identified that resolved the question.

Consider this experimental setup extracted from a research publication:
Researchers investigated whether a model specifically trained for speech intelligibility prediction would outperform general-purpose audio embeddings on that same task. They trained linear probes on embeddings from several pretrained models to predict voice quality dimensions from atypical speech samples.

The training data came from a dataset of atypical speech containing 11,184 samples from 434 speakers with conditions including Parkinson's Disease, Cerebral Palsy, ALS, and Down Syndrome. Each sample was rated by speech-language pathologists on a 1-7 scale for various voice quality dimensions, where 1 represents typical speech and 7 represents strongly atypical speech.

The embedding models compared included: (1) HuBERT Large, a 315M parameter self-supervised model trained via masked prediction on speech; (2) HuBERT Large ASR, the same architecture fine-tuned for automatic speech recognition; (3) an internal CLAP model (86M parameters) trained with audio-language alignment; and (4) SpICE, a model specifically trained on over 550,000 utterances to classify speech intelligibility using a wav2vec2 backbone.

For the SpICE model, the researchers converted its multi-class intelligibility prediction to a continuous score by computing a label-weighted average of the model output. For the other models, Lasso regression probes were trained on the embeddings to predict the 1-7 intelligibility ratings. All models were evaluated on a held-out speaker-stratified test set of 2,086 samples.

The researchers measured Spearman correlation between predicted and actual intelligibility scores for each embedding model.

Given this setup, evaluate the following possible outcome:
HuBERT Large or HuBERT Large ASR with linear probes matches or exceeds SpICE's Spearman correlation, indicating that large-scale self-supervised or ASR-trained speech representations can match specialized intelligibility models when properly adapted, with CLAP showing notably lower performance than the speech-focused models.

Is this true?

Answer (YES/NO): NO